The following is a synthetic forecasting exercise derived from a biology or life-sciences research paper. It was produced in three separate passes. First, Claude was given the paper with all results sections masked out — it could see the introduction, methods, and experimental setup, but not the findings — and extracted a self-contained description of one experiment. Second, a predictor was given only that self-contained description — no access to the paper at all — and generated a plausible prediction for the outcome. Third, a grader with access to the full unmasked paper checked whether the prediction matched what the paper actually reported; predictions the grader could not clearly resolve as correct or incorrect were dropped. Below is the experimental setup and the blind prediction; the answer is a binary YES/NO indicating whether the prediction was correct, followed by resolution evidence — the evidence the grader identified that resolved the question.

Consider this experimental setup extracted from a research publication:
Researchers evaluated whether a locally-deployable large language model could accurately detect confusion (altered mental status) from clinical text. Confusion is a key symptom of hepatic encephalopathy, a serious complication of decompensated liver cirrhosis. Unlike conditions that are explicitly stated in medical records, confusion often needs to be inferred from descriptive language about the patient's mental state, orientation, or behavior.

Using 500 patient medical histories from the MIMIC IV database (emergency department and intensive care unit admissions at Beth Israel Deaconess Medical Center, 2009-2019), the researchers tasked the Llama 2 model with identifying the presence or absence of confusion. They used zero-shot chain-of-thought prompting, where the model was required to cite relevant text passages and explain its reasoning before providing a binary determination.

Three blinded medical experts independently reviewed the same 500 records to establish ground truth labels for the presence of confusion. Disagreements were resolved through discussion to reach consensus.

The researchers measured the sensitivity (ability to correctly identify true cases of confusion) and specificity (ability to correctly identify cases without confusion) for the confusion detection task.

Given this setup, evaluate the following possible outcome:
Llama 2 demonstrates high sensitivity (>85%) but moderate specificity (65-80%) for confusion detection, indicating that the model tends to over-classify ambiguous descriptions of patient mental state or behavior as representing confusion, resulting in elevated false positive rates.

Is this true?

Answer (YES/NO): NO